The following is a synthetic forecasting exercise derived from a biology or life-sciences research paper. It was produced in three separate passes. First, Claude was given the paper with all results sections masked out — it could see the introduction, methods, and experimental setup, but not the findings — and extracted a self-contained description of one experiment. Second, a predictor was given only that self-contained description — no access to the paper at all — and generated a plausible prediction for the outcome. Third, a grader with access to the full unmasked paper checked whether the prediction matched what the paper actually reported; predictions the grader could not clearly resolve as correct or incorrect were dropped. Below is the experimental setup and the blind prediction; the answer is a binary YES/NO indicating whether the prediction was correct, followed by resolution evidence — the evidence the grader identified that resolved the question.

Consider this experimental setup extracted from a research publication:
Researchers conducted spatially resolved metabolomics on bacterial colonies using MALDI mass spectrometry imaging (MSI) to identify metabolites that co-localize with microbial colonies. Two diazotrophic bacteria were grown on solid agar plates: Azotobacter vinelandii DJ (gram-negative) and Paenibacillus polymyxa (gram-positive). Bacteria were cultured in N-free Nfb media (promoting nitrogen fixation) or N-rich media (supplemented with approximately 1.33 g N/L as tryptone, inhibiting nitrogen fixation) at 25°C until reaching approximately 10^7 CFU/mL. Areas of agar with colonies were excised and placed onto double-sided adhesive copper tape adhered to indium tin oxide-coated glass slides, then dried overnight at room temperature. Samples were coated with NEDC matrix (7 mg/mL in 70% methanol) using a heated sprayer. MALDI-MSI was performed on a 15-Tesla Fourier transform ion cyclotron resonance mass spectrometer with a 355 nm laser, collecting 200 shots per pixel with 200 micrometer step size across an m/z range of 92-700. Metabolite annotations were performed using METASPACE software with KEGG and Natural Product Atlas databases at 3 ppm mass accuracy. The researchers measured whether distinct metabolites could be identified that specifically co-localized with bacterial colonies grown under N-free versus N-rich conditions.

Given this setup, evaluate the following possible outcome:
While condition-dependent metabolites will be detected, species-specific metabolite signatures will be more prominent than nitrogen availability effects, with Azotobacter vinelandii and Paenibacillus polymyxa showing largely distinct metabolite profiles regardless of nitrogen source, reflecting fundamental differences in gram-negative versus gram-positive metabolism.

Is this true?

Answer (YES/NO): NO